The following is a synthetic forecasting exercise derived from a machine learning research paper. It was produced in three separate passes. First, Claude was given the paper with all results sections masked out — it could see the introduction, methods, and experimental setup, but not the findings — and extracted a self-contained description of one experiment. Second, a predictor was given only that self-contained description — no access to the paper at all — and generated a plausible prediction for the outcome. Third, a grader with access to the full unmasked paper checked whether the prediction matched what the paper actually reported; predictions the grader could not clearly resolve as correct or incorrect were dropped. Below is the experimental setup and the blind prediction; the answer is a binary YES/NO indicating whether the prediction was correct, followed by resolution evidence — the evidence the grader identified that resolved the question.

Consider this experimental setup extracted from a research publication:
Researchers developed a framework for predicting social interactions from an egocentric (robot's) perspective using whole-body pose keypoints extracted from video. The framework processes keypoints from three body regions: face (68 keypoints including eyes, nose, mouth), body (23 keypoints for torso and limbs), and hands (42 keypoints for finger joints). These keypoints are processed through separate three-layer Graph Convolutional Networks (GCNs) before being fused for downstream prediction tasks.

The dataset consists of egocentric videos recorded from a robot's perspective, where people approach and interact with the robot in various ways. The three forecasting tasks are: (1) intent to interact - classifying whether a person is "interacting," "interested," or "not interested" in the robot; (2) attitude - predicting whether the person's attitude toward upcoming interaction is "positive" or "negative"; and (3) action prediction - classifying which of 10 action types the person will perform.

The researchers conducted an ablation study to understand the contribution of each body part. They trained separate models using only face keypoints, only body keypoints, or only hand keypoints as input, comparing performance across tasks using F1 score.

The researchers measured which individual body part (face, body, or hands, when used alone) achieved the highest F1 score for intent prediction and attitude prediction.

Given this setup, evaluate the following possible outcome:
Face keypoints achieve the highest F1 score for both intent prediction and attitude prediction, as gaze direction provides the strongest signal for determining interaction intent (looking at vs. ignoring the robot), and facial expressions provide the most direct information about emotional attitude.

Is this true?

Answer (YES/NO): YES